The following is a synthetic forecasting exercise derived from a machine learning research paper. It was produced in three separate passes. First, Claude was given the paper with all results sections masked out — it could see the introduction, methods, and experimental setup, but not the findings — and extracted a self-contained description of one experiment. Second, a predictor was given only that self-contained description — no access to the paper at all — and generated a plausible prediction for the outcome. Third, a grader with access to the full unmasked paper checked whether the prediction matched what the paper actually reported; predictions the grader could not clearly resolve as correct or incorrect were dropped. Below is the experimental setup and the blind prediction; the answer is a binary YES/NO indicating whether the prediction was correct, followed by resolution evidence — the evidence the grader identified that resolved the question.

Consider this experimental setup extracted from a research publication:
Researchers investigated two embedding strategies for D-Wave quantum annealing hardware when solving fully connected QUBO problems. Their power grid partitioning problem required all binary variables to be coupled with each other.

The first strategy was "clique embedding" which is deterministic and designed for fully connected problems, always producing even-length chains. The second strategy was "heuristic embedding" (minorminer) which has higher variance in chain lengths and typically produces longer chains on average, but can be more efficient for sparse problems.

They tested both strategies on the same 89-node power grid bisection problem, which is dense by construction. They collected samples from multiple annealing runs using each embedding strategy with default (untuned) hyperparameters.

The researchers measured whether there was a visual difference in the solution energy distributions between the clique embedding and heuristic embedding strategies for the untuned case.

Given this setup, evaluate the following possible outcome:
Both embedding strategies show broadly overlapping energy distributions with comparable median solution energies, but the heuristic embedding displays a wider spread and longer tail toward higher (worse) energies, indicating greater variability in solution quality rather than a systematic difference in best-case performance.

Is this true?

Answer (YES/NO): NO